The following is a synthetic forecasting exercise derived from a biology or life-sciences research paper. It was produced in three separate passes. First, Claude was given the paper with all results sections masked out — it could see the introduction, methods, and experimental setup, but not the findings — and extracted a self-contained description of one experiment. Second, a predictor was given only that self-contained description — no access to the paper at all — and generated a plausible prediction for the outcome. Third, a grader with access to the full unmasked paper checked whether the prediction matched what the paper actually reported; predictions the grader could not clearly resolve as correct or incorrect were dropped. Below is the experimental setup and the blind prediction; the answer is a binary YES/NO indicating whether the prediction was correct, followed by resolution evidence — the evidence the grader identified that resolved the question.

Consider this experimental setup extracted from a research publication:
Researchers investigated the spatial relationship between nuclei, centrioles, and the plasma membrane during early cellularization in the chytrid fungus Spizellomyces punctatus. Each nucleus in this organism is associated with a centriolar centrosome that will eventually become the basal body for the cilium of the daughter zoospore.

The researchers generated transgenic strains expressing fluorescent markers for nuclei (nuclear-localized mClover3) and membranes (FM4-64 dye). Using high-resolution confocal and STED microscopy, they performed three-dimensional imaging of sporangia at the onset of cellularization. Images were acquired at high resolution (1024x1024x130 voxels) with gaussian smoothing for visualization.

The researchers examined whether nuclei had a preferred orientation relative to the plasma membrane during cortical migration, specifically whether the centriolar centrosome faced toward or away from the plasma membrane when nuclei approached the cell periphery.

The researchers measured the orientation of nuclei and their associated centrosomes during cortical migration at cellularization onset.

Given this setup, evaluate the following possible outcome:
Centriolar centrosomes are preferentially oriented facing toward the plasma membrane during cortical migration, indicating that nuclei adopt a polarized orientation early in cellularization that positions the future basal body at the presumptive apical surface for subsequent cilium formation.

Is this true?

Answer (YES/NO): YES